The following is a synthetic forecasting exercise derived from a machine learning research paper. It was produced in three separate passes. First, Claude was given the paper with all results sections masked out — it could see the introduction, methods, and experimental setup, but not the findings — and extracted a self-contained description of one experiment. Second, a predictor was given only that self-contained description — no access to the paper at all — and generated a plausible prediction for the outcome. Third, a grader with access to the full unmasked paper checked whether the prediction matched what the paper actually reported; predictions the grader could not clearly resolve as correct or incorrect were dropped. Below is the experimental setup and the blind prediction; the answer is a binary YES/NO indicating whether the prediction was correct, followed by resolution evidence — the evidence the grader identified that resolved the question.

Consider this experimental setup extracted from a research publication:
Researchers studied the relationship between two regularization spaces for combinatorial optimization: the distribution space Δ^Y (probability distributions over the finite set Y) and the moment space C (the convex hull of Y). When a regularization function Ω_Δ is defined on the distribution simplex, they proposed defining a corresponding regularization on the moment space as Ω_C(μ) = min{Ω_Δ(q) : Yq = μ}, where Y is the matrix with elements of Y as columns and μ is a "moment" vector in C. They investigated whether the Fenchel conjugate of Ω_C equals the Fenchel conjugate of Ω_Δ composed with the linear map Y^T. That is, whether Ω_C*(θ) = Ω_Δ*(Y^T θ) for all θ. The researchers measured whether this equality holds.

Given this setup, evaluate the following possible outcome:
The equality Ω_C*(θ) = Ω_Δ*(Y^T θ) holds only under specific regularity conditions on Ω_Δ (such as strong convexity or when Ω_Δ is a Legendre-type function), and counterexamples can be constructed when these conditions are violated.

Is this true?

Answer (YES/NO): NO